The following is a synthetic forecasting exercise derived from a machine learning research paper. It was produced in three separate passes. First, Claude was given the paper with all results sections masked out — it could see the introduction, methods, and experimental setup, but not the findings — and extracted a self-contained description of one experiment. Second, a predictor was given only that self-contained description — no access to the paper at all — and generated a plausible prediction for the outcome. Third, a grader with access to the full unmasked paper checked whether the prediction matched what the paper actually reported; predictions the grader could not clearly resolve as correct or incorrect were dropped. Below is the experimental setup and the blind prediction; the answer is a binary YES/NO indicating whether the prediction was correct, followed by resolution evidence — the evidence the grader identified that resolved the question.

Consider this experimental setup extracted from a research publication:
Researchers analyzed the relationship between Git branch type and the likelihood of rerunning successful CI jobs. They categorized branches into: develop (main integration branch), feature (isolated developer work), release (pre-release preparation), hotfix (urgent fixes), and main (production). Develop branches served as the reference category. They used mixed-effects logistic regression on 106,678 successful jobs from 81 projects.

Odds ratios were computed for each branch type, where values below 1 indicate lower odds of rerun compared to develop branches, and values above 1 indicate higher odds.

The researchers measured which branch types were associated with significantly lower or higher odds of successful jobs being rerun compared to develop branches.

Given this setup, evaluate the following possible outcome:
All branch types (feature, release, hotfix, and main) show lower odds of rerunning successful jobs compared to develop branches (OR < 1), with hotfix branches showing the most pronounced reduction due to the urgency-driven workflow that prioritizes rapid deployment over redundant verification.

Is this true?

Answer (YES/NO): NO